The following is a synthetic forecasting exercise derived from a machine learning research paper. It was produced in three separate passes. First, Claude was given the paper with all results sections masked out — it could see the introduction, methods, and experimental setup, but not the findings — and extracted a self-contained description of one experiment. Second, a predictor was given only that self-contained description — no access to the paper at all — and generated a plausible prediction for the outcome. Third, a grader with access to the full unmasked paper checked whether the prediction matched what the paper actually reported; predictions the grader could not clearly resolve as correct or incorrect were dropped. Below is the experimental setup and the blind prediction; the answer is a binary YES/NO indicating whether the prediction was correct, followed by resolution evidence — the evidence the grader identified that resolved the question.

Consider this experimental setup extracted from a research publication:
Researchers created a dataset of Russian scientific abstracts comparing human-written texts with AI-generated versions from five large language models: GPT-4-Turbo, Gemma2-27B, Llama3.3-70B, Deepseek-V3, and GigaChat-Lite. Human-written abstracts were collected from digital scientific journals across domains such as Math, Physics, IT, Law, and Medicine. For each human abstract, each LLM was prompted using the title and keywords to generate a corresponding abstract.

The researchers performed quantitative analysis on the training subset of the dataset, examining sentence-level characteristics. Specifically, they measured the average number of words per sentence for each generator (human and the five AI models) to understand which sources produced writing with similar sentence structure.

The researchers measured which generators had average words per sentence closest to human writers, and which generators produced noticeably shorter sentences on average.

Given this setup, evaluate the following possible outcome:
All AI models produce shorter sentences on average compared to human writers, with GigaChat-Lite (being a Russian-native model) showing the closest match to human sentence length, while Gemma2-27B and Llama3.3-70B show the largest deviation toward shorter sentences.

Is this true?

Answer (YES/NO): NO